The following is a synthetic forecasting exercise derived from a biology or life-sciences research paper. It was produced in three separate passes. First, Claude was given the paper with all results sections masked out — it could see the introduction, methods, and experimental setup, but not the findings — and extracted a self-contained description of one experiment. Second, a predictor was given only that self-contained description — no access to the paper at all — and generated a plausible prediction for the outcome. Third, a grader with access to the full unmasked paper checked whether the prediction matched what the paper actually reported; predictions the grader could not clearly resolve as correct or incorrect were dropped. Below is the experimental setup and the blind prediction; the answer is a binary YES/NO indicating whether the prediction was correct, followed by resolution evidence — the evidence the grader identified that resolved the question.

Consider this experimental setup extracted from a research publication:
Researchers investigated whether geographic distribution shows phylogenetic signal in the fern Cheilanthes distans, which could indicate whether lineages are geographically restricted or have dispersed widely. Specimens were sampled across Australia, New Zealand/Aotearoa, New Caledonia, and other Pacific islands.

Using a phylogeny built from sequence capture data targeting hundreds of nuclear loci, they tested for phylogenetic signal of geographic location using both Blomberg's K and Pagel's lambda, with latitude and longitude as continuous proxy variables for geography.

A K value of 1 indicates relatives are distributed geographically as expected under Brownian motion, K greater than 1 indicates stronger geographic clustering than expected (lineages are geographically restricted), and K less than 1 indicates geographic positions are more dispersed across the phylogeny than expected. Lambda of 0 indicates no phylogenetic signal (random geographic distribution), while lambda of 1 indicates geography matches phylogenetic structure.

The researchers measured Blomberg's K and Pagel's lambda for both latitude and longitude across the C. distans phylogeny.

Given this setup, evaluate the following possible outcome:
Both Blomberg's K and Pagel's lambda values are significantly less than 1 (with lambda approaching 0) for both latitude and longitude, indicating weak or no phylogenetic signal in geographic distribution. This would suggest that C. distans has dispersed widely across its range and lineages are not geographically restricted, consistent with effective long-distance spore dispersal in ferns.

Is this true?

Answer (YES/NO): NO